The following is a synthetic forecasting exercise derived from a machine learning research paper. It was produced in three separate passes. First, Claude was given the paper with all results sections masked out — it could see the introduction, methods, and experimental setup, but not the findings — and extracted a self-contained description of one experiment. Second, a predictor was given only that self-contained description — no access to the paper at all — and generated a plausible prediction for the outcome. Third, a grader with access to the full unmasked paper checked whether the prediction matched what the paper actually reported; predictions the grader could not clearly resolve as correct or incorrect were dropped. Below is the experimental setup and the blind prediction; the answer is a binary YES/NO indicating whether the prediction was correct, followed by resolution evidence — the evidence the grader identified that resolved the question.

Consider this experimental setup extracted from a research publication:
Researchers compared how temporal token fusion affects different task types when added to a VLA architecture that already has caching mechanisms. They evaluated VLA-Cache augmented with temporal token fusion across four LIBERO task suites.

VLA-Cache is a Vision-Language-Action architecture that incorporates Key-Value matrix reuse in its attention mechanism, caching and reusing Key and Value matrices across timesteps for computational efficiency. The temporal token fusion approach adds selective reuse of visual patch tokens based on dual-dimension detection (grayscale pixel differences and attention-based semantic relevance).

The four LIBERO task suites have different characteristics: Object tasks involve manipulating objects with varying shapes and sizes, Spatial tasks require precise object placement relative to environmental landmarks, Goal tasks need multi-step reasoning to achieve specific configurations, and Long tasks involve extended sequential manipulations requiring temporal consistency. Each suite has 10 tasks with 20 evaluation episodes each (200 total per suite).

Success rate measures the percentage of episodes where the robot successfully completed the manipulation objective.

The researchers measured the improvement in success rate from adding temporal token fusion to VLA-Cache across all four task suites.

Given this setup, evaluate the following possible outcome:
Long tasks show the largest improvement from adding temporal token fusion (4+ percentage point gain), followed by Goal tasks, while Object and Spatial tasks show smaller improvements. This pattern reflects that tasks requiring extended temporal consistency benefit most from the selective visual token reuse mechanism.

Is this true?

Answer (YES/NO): NO